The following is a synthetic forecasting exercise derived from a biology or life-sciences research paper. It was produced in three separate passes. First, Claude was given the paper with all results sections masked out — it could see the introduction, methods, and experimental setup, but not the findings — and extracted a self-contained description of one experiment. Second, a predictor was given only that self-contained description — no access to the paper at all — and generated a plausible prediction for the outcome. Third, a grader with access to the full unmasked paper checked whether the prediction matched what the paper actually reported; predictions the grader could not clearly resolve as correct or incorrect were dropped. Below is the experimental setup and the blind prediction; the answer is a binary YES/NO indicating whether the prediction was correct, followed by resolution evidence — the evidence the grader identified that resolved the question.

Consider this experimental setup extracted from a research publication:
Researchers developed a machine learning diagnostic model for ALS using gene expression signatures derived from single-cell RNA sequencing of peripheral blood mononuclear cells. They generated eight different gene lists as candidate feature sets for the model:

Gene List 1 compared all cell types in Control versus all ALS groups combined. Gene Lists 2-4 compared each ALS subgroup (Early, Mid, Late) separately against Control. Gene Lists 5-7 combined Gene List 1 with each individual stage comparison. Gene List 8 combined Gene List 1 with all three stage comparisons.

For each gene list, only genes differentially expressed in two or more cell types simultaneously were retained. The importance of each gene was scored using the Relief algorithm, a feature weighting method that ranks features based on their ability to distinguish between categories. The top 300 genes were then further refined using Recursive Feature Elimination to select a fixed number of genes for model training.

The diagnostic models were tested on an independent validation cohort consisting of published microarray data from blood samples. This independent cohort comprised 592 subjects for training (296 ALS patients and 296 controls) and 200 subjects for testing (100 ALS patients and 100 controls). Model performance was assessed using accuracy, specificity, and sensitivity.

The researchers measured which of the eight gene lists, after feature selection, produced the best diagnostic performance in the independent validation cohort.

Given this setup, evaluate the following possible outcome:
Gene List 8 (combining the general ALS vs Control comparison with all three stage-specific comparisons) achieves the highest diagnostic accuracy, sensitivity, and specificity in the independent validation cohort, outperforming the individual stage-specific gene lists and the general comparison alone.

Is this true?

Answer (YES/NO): NO